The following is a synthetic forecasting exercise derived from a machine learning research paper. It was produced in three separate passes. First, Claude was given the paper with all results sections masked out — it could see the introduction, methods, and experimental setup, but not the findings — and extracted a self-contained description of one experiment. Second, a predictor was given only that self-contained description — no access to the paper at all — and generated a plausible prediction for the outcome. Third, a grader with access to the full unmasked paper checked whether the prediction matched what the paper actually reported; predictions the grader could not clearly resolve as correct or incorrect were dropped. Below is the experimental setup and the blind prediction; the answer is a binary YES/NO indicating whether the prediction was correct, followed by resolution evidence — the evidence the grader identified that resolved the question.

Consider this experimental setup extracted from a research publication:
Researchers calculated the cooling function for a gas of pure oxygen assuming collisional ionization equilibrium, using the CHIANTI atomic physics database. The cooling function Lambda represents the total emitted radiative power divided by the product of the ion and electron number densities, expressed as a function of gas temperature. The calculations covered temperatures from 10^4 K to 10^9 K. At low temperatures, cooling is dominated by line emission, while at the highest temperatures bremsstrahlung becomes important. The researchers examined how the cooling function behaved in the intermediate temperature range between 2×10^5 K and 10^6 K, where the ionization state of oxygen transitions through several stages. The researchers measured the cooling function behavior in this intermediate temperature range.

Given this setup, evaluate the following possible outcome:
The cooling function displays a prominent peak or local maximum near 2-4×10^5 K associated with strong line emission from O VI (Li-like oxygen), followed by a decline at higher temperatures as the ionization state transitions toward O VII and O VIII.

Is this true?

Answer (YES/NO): NO